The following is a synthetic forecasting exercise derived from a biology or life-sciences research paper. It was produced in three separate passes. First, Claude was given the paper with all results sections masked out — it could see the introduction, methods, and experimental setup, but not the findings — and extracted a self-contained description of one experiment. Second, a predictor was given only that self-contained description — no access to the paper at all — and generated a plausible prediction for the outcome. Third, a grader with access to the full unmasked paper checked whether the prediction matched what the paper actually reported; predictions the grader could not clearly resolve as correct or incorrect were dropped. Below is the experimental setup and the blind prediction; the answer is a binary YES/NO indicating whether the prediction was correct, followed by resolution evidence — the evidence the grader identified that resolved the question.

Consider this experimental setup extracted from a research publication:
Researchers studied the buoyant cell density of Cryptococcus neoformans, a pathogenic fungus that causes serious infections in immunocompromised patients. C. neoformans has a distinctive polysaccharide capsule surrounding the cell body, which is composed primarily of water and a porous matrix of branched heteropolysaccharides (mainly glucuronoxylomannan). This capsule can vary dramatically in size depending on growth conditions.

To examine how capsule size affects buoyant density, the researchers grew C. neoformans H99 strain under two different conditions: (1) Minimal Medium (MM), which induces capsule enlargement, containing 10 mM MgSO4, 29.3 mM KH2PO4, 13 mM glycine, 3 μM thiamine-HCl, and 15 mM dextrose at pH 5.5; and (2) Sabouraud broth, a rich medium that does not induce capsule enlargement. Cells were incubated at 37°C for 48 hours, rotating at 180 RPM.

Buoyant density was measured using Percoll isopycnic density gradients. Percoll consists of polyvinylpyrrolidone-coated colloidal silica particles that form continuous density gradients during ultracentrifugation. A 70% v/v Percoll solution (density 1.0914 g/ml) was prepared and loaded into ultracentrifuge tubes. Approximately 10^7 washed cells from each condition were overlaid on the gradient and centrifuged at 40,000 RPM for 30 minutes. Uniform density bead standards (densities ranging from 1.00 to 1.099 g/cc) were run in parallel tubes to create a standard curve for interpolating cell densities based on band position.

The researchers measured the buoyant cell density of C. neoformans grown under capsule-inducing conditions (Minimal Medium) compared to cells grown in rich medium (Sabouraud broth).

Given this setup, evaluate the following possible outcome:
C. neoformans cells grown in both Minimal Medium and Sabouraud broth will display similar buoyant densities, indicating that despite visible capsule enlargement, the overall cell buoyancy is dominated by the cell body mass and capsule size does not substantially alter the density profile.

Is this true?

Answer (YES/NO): NO